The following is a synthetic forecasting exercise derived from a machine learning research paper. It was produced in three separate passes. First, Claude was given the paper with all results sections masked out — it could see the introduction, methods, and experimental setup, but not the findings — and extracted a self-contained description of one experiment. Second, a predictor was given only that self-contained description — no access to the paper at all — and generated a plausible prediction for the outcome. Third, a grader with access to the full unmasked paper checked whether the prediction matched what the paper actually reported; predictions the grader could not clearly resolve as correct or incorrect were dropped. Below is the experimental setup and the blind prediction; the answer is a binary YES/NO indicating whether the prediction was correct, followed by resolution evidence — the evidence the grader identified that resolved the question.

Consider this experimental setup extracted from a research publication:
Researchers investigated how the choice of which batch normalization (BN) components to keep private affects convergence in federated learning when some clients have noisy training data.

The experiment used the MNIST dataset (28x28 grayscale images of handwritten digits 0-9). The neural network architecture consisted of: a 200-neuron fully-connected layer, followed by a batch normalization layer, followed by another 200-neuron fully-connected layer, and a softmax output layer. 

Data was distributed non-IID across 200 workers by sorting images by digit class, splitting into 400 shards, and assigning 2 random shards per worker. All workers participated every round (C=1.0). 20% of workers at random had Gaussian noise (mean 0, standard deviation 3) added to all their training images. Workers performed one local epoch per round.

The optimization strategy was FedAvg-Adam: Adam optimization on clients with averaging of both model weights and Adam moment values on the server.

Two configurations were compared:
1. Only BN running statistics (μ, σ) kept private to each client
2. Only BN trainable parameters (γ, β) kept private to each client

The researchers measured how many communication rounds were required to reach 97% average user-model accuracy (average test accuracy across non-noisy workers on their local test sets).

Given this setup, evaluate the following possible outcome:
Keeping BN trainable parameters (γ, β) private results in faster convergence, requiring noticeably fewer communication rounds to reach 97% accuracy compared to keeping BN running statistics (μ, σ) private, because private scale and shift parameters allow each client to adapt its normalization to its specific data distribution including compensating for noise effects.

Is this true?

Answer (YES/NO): YES